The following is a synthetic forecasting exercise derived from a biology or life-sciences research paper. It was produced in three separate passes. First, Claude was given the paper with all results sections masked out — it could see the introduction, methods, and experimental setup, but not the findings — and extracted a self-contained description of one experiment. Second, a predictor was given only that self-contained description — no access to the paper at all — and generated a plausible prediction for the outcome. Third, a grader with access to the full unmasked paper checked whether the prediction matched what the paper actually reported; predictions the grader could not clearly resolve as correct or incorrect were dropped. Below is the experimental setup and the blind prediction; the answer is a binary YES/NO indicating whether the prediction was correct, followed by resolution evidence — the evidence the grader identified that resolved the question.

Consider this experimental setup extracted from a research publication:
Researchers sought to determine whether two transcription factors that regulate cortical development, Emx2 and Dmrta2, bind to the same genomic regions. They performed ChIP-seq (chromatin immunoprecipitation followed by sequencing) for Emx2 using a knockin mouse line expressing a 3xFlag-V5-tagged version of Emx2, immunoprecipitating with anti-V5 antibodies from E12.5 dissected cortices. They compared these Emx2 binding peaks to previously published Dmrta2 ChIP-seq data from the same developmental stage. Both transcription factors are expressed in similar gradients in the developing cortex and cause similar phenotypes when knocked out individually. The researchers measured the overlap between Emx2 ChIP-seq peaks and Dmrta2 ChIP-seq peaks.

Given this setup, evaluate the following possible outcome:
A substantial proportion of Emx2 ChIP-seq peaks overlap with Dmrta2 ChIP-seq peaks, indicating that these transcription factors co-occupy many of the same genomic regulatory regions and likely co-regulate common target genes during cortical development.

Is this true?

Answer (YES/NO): NO